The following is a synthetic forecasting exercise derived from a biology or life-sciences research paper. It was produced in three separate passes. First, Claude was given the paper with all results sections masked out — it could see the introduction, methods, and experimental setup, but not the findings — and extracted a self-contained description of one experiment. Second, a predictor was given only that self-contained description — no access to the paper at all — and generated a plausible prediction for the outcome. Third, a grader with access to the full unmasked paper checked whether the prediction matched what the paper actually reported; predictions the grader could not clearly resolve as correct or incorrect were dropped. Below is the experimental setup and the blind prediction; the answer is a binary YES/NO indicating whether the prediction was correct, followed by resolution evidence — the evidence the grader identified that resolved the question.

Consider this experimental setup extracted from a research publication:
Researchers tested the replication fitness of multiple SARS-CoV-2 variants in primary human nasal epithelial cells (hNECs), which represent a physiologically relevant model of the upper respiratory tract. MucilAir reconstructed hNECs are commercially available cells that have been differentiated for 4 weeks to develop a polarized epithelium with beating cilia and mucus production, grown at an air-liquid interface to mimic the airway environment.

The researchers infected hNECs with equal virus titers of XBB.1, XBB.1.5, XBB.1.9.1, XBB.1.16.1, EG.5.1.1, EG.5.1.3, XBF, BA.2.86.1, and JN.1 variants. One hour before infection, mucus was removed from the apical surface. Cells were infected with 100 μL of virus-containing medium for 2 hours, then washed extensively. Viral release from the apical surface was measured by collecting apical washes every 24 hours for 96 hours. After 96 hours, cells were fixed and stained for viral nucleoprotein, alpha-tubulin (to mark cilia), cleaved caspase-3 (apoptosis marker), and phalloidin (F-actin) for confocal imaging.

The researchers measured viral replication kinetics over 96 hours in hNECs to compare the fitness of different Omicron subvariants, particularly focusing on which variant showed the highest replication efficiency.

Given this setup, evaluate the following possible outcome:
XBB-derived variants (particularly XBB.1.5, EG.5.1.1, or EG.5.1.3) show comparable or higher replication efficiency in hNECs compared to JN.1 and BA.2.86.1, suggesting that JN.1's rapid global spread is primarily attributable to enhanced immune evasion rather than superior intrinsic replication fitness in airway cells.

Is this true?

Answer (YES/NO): YES